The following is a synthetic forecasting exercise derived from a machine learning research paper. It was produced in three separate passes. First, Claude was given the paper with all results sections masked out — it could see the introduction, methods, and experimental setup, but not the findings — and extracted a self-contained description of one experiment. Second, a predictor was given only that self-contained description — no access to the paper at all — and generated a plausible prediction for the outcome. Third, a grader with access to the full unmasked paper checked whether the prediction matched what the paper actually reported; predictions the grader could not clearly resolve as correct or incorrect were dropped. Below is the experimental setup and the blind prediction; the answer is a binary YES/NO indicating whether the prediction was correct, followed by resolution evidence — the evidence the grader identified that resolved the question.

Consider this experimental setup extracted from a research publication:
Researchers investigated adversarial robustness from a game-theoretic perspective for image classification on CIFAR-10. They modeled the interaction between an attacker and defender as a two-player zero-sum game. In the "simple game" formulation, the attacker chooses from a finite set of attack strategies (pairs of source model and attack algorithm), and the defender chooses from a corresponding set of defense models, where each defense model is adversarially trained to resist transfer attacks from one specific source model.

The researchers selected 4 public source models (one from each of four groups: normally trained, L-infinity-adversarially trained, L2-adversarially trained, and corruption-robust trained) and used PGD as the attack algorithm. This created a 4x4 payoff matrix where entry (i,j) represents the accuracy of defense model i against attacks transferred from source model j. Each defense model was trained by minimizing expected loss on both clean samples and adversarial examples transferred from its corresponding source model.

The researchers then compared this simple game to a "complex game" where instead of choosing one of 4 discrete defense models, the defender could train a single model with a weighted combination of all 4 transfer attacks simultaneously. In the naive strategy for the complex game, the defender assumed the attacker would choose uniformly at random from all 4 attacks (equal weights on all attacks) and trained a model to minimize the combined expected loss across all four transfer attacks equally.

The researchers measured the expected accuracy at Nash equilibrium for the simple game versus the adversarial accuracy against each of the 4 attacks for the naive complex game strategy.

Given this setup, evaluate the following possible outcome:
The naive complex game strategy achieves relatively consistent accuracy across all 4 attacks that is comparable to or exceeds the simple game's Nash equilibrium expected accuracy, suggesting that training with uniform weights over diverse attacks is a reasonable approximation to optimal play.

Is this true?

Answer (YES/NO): YES